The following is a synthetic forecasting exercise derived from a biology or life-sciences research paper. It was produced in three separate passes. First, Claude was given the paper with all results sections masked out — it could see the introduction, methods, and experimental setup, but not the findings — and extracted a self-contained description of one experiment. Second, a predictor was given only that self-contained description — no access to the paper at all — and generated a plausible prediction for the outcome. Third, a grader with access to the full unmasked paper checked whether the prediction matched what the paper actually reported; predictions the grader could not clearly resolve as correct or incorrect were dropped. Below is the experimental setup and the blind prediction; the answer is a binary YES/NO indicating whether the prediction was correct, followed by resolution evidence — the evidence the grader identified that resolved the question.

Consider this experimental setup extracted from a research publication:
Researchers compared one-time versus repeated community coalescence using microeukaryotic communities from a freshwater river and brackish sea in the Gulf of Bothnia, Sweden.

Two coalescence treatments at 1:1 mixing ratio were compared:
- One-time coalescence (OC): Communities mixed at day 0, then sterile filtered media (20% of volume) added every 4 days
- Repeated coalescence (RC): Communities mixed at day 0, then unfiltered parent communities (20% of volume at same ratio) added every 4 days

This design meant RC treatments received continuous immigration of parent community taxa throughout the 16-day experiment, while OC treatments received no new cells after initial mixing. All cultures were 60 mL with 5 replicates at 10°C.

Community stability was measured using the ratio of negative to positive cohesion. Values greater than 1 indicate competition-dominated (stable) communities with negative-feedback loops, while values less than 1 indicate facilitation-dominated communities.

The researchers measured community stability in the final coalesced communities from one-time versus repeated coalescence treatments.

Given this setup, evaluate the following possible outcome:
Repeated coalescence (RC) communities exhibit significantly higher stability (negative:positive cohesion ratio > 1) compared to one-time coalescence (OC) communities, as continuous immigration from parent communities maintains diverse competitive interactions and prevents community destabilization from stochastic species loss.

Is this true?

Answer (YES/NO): NO